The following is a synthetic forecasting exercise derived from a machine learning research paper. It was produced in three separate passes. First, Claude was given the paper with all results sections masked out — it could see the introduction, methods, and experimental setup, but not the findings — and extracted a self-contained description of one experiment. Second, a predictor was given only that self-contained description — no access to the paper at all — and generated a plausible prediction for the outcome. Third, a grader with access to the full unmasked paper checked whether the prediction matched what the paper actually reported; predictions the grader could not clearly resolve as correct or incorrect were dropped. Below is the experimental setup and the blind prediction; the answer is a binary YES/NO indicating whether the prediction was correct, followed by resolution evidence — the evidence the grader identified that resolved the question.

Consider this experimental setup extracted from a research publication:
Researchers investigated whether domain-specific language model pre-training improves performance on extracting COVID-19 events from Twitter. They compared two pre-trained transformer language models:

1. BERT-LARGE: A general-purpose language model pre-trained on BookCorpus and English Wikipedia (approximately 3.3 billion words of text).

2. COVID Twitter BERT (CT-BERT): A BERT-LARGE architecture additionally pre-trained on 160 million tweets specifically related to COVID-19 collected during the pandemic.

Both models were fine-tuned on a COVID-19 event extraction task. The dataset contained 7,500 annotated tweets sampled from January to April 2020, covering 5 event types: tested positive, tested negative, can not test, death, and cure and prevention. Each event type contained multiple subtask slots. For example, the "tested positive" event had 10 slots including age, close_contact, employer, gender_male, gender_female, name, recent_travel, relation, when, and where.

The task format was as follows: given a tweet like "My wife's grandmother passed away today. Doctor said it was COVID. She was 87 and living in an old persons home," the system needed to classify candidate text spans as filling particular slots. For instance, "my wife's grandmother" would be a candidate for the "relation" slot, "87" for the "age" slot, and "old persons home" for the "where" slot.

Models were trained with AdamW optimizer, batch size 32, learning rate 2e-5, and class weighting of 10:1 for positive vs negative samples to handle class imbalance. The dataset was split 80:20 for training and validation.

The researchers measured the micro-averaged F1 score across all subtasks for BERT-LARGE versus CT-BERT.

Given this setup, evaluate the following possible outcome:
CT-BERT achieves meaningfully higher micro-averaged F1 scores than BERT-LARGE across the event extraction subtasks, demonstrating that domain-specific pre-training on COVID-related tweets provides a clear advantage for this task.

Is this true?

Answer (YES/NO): YES